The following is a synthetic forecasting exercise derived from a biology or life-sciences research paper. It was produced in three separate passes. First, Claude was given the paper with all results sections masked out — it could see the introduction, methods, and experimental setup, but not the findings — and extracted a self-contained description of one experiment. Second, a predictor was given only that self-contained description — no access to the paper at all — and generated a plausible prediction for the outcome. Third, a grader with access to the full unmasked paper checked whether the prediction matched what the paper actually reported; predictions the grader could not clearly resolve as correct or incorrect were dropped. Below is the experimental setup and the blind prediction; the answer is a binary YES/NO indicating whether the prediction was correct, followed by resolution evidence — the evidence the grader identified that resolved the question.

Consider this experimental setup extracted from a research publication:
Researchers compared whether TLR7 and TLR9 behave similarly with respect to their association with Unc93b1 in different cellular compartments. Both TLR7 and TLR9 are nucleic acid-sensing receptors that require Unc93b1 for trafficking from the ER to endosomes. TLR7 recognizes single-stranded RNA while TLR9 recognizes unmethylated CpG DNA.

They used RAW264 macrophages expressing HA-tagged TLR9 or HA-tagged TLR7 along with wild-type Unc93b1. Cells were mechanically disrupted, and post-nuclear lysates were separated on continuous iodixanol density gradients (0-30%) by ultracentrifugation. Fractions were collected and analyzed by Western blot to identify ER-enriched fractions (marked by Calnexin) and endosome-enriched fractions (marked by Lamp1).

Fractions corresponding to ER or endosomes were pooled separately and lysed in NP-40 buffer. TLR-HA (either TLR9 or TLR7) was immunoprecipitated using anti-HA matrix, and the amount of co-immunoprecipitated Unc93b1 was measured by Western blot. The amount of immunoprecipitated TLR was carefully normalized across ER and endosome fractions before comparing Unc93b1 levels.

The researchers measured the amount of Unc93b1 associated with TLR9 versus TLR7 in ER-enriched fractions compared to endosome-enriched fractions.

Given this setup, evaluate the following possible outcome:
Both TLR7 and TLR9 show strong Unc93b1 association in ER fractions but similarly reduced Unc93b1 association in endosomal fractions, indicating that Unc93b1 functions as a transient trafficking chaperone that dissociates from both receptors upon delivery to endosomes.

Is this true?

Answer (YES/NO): NO